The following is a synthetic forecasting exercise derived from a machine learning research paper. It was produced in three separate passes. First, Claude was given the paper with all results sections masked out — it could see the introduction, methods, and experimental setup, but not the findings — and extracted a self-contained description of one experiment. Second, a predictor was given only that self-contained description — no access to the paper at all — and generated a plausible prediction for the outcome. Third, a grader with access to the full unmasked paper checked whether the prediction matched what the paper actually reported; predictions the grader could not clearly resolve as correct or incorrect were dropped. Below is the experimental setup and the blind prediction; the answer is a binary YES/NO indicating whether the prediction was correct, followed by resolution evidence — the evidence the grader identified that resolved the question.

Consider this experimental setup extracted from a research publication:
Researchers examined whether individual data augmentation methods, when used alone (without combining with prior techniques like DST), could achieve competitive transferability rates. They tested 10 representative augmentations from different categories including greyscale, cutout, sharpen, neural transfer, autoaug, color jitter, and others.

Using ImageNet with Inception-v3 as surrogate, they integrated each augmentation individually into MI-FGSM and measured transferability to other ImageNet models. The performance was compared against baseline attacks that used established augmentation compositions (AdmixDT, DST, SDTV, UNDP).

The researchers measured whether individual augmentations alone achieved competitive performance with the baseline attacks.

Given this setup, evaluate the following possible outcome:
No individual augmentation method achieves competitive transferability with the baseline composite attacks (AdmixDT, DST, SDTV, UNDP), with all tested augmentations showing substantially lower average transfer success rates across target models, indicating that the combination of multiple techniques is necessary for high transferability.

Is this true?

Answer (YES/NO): YES